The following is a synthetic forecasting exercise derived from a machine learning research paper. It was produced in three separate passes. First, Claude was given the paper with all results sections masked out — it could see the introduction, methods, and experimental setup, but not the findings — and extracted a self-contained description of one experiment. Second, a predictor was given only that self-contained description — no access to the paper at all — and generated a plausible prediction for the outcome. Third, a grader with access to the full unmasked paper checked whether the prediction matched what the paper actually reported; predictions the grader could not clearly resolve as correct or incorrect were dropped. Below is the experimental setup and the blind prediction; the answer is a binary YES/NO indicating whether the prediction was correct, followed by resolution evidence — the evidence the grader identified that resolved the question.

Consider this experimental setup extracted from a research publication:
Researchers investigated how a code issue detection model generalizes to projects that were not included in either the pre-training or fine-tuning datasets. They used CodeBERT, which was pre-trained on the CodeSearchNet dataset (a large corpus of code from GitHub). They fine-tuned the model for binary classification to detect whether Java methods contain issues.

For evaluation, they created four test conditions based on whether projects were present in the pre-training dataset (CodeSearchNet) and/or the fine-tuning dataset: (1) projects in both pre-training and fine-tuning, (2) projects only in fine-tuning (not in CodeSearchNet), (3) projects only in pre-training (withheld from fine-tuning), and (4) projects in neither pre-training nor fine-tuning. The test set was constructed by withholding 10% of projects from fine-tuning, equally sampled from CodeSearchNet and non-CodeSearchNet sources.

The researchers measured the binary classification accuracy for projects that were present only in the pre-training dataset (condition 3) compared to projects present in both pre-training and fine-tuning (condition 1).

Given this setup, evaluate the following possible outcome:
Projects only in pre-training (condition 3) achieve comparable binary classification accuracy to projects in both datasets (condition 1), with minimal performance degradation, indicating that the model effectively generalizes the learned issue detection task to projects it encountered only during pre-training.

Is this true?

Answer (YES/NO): NO